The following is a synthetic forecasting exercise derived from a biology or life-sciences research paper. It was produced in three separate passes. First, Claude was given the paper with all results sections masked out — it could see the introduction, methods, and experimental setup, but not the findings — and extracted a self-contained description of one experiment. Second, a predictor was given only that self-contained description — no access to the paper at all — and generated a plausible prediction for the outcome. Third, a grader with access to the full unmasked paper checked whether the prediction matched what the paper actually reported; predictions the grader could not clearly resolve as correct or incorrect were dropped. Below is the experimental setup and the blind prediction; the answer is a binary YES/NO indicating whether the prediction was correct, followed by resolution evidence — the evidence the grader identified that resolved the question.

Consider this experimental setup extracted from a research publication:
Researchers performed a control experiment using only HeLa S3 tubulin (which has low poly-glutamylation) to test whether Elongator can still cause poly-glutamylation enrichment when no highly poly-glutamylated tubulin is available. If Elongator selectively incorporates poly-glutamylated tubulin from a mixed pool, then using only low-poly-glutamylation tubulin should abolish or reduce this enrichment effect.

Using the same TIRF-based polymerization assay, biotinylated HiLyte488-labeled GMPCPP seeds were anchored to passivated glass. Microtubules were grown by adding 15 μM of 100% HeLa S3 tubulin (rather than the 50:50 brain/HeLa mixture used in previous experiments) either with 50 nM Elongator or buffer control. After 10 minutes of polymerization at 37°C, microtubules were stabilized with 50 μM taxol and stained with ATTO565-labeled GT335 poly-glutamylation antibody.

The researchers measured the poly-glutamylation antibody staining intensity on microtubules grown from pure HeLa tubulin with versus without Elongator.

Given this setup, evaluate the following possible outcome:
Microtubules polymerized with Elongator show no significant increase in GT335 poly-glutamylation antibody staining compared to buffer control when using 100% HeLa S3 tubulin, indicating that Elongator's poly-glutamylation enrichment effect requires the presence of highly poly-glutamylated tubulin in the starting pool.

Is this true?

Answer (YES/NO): YES